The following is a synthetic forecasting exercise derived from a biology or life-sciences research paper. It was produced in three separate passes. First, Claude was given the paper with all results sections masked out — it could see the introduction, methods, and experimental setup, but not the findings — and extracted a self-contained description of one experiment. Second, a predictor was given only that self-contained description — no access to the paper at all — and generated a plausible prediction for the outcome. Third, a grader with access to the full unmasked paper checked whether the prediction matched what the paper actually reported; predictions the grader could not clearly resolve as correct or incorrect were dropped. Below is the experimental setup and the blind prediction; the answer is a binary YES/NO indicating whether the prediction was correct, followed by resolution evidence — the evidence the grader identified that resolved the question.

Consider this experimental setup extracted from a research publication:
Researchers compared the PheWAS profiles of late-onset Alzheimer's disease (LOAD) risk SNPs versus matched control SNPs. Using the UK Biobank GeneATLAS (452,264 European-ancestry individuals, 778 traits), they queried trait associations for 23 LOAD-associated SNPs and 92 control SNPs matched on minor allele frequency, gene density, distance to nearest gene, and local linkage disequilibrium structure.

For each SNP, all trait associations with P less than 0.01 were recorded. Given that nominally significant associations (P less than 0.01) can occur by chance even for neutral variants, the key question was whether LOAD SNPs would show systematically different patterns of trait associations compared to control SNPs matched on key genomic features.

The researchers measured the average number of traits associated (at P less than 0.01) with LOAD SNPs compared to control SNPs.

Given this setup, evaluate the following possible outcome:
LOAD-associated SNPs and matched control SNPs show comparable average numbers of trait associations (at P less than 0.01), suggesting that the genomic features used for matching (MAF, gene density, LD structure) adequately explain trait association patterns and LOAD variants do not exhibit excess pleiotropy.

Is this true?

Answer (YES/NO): NO